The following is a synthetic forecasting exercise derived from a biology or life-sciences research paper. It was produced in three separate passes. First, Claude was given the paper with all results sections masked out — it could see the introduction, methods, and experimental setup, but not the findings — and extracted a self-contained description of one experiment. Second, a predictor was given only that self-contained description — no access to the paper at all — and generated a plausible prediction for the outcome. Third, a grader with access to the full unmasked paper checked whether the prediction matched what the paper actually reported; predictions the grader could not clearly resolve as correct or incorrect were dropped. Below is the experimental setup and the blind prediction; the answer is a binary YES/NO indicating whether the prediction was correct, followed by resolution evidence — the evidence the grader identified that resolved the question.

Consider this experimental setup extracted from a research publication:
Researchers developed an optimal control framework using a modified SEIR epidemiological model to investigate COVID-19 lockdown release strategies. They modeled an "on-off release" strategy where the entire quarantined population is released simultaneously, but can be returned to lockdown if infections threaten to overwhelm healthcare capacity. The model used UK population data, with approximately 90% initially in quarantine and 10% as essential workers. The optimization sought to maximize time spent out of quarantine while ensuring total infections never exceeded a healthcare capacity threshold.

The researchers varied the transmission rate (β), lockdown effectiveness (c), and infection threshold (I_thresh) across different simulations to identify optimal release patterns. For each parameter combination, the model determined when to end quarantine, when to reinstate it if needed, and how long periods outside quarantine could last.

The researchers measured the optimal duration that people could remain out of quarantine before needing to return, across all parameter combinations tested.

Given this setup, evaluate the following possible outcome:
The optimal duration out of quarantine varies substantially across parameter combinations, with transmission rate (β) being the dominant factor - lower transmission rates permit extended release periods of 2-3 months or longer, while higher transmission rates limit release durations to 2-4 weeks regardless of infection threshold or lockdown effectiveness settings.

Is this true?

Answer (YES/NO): NO